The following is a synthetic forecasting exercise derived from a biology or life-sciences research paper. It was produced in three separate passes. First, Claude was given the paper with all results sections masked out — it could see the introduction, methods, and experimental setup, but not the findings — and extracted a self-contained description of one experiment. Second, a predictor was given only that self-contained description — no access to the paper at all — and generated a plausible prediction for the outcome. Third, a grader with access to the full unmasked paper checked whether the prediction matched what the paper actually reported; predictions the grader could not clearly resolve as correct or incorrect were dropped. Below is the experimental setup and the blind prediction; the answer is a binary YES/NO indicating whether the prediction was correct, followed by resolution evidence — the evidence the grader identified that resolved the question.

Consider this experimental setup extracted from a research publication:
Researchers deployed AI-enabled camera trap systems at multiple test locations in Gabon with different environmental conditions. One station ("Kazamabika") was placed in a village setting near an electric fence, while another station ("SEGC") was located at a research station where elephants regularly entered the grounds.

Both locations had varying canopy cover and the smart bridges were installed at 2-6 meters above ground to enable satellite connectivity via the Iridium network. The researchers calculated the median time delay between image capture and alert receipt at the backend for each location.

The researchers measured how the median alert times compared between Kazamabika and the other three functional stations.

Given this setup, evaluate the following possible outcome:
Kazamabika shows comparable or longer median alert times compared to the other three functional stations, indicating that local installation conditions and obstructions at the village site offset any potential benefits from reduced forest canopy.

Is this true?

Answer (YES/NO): YES